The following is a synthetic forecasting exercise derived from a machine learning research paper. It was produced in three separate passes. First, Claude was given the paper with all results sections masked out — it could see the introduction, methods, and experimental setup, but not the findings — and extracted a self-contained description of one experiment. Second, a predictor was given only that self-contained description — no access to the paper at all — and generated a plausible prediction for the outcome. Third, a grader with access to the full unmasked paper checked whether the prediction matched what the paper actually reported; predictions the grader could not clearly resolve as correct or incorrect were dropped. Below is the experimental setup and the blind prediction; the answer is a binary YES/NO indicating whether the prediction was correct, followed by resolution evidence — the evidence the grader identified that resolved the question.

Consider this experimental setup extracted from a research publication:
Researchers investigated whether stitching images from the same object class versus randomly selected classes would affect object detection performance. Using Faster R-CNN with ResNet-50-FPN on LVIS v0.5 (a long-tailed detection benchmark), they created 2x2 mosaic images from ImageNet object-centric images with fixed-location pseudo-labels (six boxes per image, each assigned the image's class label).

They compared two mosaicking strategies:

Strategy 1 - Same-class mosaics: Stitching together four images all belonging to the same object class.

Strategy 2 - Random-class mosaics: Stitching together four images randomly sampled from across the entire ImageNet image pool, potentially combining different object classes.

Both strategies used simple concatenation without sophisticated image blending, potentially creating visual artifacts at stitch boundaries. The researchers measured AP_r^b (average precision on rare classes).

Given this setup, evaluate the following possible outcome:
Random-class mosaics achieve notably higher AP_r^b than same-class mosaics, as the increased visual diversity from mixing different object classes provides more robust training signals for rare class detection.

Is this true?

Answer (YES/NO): YES